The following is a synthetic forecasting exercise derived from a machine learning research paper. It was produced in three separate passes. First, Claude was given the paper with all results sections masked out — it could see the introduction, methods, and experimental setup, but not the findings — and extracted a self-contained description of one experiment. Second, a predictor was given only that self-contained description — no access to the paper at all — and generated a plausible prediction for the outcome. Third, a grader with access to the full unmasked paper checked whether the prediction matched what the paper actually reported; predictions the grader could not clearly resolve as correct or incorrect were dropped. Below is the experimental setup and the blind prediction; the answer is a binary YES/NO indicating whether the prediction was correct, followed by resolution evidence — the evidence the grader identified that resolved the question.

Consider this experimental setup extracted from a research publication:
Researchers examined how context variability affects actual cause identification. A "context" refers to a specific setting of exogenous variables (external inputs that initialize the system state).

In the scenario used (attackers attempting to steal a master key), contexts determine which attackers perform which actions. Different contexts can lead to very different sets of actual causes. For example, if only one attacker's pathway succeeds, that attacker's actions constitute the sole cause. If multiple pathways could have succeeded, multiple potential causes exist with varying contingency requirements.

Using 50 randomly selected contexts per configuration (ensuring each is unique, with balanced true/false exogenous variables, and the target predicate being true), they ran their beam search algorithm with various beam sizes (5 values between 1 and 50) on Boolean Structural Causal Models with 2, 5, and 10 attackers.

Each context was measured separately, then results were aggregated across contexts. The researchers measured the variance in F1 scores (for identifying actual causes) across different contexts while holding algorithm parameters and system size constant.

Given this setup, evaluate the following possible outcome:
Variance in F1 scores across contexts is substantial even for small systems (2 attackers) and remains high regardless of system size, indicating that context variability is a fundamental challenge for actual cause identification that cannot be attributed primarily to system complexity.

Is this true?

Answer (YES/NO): YES